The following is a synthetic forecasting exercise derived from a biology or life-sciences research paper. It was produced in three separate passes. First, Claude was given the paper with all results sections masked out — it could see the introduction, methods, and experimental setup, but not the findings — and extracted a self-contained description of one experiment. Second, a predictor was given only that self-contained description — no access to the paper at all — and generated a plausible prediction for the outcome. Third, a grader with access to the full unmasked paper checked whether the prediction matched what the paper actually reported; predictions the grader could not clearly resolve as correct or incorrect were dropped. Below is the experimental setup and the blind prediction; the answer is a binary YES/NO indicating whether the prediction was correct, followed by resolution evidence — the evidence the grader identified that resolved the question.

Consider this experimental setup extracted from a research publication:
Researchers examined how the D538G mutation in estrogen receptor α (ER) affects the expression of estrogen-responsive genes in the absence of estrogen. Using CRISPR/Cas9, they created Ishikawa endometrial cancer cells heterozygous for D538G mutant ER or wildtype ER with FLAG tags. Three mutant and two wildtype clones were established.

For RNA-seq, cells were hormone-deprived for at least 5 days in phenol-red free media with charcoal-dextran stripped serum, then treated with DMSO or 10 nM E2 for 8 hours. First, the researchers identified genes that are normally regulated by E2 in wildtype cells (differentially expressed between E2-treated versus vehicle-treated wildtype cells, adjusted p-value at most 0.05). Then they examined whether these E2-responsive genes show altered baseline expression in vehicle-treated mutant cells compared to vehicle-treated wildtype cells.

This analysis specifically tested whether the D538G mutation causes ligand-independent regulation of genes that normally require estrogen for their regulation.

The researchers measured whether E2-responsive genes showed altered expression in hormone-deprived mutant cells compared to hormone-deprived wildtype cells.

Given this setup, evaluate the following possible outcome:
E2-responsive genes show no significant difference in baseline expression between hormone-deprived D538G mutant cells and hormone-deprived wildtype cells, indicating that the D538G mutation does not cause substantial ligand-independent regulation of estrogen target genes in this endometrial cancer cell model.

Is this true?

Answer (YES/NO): NO